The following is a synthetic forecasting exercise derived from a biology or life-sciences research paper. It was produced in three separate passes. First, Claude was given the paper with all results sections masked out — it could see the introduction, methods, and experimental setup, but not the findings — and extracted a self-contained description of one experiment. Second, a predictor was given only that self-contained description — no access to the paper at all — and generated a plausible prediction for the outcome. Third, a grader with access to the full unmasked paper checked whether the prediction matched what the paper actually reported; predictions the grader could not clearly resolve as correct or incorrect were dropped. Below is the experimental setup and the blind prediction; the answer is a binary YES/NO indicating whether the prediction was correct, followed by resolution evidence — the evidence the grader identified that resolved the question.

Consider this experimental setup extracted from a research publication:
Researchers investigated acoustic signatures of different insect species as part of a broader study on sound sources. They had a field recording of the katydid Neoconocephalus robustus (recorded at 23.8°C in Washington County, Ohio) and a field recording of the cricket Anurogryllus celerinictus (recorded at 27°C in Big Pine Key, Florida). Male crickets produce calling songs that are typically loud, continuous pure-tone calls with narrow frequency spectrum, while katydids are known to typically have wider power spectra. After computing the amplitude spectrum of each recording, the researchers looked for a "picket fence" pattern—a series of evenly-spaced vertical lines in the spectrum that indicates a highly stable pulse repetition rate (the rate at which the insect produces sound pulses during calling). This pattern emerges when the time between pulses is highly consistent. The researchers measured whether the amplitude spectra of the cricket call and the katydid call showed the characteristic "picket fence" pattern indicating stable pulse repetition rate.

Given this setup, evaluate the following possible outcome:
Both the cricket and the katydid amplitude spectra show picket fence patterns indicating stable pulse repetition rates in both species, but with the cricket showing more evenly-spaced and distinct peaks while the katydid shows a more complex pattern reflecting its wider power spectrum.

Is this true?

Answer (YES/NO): NO